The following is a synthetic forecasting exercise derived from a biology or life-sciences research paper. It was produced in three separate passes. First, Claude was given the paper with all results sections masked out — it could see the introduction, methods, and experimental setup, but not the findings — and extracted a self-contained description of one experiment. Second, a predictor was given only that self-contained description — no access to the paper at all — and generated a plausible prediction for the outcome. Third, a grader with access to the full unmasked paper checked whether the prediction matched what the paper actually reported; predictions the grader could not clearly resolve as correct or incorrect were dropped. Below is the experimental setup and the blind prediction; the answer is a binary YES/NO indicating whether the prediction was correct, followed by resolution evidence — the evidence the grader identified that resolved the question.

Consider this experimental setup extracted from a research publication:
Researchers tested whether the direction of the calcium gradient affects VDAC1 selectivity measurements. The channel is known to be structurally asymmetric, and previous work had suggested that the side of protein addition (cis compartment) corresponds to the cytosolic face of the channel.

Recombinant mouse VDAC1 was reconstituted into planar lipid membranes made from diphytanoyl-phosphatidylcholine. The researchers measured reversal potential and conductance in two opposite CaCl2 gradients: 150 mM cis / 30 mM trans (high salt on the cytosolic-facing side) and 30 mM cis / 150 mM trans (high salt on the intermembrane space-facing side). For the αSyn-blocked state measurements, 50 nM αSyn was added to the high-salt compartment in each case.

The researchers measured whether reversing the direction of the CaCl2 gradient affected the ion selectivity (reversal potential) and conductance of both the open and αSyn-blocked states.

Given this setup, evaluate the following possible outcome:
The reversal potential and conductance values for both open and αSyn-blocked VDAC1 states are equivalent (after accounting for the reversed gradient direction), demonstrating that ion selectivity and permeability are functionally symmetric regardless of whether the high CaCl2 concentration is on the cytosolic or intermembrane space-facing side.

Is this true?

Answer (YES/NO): NO